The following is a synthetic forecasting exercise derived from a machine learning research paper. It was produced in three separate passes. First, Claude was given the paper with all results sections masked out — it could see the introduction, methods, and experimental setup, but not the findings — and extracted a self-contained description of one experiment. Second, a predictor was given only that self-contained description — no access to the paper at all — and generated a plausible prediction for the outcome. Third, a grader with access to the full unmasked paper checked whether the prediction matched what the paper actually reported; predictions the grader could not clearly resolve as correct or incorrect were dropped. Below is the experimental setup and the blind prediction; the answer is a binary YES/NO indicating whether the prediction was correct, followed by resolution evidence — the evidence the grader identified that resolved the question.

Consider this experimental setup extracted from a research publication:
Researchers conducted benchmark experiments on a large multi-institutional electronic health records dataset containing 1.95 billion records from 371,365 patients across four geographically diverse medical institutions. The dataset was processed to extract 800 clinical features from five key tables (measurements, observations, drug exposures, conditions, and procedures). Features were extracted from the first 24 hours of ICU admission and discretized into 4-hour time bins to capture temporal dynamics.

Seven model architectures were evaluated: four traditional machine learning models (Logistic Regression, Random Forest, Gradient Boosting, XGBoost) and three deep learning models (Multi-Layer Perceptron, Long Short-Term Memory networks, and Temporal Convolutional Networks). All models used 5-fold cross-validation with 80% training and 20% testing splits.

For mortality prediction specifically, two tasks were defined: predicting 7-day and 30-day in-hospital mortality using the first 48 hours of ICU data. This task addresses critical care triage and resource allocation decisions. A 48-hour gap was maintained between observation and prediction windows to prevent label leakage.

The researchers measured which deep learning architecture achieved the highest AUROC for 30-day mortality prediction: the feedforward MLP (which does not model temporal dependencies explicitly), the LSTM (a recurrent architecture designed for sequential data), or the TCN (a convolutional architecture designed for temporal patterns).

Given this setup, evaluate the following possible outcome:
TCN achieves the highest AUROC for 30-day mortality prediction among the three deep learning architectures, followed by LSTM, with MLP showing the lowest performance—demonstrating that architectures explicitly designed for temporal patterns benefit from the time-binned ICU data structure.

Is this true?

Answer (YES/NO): NO